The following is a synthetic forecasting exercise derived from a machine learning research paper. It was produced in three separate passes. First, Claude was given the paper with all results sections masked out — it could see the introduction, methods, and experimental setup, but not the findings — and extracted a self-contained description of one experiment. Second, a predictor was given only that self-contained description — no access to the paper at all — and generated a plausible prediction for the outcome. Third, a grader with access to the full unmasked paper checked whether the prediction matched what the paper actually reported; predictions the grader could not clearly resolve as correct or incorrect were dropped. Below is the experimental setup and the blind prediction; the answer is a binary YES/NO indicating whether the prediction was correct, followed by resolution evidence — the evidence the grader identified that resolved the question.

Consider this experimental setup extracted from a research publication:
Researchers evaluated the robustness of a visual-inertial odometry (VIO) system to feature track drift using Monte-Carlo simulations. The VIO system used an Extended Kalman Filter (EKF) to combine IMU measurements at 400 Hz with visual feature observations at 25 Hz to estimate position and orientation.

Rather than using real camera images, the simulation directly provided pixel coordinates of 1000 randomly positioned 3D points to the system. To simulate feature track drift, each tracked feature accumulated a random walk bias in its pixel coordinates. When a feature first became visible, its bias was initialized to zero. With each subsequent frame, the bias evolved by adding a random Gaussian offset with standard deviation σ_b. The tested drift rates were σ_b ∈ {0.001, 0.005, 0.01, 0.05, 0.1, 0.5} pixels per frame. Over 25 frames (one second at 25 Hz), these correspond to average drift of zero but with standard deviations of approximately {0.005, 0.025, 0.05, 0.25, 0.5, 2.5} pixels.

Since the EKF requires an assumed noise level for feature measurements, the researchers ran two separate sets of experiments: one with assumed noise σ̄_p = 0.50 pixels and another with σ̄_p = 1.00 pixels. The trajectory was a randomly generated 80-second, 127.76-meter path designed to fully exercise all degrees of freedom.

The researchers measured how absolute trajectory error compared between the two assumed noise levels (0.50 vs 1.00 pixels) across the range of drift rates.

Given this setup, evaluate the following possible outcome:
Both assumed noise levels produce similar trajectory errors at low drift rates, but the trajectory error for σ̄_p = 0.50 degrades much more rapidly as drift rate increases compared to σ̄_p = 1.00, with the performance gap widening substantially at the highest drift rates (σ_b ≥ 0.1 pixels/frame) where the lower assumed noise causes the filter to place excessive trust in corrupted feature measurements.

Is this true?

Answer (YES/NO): NO